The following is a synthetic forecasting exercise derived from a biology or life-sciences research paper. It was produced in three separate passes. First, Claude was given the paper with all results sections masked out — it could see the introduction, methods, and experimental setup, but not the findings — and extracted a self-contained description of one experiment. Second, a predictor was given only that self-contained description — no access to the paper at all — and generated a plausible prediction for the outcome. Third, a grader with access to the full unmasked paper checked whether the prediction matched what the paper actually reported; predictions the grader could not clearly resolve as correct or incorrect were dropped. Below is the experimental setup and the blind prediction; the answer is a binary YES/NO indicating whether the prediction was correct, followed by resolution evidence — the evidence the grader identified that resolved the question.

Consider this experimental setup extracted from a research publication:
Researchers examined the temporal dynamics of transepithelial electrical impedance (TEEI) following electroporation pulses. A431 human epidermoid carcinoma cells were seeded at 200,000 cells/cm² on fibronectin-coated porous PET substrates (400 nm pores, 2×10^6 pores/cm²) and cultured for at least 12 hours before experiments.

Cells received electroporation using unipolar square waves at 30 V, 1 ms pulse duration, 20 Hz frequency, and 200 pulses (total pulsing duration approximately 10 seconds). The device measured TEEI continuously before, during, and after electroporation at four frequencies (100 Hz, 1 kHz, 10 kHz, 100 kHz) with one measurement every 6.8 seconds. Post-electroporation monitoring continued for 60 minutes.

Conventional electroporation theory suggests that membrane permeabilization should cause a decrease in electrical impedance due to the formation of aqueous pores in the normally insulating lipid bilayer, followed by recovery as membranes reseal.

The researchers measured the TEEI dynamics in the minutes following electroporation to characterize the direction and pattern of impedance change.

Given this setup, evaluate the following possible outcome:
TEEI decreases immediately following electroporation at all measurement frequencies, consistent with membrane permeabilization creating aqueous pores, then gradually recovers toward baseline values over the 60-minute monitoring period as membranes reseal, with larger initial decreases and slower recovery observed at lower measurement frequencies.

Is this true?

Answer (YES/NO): NO